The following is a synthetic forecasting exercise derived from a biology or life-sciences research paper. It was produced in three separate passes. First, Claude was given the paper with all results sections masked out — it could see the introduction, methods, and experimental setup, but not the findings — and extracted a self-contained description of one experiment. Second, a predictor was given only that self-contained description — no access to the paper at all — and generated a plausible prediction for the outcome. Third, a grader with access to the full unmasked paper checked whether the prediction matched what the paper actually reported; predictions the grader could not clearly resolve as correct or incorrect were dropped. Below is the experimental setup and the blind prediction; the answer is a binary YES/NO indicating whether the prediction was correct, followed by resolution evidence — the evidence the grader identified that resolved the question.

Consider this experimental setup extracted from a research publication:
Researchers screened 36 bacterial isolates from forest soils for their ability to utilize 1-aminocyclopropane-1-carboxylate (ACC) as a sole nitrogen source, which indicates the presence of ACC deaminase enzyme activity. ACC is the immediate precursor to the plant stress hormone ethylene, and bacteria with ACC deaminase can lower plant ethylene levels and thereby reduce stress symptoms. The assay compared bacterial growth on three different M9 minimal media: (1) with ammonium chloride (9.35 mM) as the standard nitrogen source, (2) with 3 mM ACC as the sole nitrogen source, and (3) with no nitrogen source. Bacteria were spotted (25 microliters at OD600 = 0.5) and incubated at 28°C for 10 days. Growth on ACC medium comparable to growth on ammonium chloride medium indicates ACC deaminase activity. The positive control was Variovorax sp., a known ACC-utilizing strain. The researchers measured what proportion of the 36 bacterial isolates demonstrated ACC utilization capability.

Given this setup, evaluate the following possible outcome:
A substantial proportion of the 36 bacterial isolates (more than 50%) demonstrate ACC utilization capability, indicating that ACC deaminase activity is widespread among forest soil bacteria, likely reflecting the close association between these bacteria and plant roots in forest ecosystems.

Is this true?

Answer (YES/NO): YES